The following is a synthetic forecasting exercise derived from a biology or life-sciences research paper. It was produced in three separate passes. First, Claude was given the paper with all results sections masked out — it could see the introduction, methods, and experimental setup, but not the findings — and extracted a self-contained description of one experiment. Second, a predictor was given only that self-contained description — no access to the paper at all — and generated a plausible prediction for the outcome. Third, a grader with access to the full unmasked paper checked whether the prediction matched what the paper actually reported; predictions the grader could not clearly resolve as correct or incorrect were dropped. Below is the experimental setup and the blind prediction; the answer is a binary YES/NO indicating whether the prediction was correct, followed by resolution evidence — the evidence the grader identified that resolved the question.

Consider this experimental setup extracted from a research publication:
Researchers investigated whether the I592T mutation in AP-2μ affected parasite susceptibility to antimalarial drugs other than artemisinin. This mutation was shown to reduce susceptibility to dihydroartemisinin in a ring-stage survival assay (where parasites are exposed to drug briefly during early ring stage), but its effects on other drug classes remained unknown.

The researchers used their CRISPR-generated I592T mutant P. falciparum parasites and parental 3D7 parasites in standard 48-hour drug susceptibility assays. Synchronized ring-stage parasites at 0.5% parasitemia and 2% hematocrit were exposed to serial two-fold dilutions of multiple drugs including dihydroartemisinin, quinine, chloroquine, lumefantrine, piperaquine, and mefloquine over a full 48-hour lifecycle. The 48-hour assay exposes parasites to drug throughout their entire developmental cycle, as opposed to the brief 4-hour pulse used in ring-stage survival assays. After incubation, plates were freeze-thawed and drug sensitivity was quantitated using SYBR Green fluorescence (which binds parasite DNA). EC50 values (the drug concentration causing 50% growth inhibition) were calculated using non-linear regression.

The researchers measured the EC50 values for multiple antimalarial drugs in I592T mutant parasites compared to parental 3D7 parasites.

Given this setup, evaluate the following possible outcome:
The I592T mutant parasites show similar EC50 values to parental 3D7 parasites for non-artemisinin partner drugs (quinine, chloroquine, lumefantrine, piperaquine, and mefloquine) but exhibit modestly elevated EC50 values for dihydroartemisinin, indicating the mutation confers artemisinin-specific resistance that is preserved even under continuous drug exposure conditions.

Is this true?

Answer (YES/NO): NO